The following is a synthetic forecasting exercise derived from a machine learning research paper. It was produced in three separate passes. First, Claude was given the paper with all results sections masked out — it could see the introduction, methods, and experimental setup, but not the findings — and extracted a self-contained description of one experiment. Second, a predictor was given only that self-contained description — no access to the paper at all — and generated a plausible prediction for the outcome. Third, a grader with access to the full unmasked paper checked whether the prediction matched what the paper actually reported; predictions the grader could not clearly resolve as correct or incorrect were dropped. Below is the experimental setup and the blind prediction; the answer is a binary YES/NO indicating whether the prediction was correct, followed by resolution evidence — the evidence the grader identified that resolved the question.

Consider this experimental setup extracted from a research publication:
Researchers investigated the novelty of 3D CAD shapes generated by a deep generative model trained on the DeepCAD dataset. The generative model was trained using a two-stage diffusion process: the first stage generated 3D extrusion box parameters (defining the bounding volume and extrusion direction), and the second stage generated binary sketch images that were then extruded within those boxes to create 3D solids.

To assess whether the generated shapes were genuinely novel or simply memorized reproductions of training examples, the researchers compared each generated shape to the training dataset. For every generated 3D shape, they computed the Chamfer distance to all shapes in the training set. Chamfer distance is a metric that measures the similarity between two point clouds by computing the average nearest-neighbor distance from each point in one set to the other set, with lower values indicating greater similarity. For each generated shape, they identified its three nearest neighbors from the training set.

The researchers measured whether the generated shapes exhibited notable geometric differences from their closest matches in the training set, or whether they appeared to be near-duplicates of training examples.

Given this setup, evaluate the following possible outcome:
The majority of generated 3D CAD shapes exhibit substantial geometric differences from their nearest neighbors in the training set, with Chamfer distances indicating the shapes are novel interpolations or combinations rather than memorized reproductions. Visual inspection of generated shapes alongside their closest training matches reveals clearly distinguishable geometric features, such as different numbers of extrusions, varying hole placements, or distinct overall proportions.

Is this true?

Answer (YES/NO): YES